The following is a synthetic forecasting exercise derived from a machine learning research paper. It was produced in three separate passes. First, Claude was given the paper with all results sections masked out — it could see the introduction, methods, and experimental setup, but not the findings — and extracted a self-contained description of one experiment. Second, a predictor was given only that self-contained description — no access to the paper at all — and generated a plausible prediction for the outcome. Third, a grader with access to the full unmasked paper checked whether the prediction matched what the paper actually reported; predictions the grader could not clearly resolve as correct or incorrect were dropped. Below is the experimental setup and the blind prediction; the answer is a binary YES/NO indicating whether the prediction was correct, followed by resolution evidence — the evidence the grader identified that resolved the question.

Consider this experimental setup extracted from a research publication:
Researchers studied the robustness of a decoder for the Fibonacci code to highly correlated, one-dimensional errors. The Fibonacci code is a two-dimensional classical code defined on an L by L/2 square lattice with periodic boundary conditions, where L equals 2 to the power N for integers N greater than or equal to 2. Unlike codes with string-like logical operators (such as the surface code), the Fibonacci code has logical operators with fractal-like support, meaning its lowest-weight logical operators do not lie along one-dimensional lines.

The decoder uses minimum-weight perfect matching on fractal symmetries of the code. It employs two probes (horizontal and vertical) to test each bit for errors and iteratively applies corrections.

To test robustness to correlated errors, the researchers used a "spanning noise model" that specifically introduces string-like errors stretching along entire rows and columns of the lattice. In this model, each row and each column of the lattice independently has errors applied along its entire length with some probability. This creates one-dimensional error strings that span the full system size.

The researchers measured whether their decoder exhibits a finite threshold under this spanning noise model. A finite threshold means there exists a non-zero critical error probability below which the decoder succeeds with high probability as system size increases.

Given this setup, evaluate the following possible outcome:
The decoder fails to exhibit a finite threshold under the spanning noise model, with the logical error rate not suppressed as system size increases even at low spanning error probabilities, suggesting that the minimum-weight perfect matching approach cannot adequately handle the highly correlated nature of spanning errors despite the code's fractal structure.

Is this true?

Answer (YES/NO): NO